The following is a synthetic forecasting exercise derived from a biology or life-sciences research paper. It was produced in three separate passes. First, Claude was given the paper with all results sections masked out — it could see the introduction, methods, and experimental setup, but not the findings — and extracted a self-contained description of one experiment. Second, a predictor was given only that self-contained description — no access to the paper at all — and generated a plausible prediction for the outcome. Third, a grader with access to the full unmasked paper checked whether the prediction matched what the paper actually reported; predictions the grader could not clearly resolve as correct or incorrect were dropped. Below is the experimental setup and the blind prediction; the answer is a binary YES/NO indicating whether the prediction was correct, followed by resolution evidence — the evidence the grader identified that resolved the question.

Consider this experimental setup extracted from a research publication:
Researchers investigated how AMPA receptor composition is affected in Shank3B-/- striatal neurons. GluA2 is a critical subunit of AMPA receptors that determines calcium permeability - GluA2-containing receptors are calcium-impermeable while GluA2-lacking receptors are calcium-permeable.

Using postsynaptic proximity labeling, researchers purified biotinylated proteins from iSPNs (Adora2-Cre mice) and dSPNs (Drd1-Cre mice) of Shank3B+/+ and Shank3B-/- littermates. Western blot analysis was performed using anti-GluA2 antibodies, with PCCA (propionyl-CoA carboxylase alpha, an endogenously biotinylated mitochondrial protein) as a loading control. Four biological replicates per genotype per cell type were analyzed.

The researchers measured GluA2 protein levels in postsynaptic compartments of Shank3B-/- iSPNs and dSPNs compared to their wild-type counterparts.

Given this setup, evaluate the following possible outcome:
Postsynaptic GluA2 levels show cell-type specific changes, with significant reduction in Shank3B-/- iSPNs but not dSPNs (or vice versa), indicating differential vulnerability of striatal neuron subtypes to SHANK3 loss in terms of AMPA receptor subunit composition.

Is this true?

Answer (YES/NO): NO